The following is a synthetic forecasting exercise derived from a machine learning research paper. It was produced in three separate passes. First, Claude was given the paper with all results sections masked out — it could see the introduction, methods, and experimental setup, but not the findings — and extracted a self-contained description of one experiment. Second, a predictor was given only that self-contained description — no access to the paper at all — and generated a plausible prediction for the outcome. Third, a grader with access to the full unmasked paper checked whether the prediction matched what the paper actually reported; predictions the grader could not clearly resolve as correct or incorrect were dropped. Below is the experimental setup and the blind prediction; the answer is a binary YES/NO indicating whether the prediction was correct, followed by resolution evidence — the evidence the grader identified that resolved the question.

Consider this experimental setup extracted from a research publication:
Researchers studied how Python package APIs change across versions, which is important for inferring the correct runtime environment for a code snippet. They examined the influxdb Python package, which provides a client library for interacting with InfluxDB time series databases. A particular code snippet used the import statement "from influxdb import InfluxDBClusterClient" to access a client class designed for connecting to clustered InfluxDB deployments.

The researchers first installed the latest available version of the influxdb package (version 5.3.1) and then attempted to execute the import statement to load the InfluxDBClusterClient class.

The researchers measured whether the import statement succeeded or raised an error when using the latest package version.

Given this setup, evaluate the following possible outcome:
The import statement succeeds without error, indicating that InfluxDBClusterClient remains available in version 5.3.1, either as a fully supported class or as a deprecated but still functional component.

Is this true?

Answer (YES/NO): NO